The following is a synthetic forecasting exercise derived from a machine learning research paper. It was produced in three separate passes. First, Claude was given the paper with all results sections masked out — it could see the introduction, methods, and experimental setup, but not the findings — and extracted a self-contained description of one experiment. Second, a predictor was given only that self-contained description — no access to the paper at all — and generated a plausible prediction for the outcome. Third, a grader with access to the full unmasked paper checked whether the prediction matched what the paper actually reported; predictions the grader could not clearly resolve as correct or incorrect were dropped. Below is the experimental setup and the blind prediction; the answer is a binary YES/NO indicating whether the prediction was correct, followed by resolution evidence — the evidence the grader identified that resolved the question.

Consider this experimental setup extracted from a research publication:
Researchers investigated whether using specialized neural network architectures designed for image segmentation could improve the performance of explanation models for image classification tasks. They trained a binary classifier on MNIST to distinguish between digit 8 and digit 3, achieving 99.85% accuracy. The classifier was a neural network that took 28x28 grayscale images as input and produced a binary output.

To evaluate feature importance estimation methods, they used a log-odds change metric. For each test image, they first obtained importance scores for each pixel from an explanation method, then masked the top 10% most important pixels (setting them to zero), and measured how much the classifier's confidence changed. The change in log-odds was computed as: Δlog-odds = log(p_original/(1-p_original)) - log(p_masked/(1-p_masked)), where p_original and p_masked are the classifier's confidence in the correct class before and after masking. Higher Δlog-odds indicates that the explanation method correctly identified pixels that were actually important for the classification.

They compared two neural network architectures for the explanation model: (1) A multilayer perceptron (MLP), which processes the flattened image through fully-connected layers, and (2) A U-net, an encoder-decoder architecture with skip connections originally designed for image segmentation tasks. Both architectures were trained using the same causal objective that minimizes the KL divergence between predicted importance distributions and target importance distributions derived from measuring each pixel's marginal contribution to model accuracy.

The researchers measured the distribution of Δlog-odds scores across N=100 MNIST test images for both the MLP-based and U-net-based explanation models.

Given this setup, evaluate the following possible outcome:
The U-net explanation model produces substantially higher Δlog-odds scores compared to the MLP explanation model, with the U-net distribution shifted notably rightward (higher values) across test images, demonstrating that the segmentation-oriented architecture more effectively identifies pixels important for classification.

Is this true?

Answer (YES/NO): YES